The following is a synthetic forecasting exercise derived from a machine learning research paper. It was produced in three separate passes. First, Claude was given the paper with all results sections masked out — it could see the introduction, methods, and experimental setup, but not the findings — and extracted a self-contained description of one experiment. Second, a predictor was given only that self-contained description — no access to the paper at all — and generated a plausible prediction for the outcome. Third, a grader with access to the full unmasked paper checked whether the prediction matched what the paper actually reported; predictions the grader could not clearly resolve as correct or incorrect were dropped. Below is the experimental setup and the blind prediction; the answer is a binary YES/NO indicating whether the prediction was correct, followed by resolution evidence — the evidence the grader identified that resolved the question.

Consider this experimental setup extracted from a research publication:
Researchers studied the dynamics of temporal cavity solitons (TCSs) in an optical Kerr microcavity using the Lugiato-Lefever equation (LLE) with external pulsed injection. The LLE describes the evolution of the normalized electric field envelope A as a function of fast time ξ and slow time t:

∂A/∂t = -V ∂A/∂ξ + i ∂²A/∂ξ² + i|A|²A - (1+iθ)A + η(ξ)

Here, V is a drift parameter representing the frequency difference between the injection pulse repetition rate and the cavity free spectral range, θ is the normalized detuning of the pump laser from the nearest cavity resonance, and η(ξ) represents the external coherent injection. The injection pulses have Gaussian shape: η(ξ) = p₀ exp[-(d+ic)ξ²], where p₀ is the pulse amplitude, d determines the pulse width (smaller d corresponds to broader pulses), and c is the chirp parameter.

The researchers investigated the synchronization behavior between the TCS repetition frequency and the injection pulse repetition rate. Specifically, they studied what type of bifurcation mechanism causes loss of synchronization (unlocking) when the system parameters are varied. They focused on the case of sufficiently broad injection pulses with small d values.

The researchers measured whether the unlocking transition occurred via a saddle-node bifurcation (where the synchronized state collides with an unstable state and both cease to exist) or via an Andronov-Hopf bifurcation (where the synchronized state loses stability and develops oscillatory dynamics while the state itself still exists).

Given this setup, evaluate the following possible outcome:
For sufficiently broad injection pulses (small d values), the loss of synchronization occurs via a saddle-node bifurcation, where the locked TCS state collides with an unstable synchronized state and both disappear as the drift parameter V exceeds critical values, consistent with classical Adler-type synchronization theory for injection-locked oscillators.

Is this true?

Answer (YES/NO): NO